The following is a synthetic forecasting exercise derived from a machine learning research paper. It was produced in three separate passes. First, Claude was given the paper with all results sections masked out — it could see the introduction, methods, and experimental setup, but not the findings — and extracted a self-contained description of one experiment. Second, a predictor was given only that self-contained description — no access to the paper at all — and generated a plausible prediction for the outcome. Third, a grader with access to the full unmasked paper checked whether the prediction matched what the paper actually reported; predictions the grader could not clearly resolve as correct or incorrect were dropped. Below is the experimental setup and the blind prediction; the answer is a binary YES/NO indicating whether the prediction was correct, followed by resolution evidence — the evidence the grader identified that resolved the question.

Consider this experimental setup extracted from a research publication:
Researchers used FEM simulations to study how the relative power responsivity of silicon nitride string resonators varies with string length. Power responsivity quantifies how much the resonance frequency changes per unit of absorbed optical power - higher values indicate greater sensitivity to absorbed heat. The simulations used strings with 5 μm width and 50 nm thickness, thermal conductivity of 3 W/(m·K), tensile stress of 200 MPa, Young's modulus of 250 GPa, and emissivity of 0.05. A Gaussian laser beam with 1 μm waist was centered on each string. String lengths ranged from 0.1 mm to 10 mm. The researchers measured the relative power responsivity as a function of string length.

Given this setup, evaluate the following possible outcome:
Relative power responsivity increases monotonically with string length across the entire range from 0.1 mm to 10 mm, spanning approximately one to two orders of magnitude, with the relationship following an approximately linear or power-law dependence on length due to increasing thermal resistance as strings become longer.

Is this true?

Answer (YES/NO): NO